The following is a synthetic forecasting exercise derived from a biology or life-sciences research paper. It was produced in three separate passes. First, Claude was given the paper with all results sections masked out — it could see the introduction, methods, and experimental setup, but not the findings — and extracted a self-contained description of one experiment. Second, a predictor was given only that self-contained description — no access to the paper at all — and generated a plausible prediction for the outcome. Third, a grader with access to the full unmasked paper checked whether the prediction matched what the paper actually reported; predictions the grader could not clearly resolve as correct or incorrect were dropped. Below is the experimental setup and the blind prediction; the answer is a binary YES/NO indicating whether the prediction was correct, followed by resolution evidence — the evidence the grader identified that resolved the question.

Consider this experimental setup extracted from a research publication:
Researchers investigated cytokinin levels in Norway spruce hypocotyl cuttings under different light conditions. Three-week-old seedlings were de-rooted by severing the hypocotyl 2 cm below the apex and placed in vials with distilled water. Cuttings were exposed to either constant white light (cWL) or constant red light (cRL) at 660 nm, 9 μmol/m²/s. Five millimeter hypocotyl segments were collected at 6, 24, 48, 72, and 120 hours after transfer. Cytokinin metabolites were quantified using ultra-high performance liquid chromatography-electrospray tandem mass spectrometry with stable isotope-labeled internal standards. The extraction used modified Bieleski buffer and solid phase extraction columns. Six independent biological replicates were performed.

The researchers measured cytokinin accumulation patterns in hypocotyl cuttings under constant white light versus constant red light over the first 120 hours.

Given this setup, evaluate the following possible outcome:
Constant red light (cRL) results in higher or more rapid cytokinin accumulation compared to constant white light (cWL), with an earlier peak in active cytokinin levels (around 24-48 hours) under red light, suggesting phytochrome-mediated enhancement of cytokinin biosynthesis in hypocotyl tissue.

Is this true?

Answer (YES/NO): NO